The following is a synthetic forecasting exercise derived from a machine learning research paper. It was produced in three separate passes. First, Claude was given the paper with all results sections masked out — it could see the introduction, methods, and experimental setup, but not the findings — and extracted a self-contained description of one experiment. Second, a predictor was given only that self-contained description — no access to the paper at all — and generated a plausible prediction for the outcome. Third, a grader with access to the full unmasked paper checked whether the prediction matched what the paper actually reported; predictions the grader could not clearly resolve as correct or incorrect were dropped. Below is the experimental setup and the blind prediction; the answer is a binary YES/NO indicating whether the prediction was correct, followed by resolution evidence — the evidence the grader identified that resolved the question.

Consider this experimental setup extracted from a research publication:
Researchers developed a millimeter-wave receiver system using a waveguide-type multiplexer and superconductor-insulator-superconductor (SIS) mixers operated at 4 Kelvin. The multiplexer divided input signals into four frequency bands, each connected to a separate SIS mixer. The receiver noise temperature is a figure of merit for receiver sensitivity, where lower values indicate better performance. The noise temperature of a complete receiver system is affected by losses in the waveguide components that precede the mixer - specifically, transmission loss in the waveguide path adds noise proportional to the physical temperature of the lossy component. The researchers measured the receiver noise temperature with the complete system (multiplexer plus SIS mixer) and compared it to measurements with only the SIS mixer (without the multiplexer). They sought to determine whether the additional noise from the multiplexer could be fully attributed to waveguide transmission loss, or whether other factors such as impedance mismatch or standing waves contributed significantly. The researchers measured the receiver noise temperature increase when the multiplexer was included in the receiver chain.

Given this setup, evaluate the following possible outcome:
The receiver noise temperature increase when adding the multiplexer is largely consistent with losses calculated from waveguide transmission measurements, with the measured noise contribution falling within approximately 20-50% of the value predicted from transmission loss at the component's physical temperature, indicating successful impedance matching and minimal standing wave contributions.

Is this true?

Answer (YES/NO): NO